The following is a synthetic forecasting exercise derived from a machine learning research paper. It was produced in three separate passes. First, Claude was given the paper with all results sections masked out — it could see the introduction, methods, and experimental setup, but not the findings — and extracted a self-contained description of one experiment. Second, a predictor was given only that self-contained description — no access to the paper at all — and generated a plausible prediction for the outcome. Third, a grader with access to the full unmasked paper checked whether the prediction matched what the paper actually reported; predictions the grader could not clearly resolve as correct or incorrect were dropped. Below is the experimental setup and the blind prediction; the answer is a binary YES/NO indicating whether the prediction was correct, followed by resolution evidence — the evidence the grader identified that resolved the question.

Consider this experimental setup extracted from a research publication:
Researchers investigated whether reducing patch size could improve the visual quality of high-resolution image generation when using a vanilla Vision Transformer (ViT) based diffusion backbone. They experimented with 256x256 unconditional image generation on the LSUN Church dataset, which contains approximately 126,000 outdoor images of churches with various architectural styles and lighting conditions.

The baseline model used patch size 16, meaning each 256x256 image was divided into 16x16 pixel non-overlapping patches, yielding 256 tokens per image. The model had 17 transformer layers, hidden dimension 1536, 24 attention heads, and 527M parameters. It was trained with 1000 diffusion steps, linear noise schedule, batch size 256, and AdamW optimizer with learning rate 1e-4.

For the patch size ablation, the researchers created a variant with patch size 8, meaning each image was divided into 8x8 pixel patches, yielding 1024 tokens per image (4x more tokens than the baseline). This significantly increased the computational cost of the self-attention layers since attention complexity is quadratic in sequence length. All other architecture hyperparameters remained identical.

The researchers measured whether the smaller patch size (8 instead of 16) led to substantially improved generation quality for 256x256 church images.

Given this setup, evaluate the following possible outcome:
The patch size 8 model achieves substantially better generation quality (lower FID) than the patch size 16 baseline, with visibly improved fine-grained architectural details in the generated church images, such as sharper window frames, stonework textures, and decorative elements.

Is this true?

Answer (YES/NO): NO